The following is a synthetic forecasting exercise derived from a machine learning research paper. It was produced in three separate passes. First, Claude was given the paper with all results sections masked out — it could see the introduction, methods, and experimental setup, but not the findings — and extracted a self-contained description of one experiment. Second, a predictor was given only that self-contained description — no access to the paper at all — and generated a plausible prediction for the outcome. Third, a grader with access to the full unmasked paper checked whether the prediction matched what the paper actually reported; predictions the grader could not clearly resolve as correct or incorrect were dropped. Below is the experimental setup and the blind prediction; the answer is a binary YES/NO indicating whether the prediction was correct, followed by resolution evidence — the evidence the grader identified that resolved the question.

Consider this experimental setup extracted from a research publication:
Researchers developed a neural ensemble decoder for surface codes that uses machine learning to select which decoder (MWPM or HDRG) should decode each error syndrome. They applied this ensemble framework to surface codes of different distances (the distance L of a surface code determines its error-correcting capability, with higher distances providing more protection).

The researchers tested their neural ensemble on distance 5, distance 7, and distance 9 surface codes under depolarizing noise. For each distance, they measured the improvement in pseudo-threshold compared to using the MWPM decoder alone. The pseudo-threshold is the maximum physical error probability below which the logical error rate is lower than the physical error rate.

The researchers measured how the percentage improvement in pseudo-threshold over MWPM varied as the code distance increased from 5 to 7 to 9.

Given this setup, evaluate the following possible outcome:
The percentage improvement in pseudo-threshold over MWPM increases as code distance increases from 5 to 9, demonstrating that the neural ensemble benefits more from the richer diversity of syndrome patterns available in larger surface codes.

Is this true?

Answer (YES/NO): NO